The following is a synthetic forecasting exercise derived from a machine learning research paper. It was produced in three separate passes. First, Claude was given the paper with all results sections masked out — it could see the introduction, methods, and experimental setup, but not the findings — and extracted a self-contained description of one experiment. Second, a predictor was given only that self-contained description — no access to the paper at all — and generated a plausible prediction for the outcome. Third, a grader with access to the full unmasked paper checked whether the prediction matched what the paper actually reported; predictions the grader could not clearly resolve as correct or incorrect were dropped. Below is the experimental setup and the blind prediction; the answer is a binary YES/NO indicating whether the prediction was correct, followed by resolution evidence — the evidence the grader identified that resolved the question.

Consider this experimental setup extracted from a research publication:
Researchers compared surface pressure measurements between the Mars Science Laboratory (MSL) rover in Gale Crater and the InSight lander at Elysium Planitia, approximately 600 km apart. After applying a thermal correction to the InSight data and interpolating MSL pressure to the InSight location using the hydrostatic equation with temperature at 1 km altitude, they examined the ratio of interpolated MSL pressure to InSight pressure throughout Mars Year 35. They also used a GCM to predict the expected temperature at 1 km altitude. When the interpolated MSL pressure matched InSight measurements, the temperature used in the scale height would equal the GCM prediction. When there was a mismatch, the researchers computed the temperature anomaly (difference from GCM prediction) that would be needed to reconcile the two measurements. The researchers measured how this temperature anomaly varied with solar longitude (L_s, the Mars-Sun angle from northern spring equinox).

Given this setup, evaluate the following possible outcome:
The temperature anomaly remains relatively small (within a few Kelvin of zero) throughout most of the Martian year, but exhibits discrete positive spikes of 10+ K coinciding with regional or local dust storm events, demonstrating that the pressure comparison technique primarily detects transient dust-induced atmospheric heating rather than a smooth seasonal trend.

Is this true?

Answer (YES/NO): NO